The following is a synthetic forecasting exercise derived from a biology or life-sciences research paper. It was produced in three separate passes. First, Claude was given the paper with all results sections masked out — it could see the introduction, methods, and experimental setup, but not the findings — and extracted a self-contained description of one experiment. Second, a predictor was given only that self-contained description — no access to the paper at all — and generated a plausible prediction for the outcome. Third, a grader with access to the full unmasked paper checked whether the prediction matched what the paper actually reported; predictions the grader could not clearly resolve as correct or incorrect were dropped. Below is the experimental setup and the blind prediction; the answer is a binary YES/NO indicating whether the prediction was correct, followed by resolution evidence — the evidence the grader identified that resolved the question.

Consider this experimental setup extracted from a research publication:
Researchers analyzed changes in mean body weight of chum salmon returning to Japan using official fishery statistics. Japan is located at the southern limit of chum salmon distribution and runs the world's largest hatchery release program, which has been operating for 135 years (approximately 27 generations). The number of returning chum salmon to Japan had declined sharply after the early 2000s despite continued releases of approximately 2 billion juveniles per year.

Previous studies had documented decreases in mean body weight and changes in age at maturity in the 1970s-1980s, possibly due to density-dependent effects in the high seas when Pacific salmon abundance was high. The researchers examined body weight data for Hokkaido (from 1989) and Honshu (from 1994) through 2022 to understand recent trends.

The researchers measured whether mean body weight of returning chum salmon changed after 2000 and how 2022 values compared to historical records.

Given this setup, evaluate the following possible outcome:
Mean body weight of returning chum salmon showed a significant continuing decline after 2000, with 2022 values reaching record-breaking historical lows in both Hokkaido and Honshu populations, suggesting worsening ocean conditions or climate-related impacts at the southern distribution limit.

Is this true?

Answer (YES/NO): YES